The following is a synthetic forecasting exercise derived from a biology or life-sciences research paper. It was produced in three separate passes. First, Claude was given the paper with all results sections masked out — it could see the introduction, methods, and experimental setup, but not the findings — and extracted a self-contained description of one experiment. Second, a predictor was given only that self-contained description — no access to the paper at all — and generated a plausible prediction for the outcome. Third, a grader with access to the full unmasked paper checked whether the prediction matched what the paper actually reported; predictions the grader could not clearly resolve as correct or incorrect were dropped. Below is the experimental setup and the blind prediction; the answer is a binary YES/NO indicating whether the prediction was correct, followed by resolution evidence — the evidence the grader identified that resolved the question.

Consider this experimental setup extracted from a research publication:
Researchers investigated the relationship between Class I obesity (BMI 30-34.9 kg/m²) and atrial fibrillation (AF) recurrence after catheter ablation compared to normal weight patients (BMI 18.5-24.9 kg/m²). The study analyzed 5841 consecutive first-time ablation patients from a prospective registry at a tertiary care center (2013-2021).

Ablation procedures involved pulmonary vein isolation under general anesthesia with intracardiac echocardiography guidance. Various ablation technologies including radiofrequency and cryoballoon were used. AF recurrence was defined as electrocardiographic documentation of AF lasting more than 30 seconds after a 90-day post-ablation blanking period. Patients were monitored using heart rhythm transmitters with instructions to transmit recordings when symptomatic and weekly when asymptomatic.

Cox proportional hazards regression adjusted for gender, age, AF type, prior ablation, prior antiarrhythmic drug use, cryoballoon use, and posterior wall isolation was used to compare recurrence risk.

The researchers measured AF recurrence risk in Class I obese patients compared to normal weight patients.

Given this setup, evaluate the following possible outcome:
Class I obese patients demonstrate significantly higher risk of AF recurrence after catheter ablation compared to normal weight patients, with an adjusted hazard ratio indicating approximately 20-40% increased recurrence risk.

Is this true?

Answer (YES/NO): NO